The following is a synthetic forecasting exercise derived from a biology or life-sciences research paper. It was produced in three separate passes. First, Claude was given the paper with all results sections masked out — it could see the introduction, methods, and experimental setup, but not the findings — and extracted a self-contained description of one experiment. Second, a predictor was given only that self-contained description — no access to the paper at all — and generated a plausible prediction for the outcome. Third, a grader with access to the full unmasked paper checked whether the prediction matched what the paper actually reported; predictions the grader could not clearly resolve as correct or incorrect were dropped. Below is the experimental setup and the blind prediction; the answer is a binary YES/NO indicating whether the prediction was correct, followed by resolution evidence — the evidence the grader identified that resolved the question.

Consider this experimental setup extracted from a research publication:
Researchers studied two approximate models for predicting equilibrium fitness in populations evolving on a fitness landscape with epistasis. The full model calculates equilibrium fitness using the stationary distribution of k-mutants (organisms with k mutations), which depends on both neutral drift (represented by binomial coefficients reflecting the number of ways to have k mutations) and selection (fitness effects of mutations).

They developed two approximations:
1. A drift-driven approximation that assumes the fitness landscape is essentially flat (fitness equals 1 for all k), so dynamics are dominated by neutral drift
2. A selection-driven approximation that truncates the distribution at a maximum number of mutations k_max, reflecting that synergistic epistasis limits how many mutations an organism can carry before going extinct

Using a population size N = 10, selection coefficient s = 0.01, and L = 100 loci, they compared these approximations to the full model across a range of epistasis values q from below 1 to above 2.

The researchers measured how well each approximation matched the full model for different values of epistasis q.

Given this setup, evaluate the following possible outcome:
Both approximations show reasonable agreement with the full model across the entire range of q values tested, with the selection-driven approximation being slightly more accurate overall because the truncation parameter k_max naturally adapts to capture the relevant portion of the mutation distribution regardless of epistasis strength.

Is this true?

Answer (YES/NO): NO